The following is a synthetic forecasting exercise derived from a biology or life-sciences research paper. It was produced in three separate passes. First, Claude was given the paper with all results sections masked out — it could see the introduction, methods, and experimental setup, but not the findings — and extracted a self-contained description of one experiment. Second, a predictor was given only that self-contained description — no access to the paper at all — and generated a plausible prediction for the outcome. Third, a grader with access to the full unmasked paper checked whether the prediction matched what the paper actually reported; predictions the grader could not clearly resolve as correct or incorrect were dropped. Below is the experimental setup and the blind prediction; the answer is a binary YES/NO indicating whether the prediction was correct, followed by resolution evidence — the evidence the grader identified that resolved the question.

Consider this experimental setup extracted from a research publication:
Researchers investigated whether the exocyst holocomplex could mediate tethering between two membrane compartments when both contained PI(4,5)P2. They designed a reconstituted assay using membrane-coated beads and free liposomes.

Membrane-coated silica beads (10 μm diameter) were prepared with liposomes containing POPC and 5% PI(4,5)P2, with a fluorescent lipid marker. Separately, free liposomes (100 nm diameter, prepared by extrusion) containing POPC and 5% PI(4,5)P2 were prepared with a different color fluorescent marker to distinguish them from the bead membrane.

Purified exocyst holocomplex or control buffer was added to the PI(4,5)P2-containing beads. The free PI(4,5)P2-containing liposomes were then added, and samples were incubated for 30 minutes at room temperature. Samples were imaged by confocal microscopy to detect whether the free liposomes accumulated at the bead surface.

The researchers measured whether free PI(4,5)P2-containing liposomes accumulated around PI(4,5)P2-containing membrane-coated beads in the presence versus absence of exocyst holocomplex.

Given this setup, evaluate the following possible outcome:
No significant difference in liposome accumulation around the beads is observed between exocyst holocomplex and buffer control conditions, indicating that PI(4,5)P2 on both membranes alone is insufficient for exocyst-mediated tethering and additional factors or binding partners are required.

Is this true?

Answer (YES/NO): NO